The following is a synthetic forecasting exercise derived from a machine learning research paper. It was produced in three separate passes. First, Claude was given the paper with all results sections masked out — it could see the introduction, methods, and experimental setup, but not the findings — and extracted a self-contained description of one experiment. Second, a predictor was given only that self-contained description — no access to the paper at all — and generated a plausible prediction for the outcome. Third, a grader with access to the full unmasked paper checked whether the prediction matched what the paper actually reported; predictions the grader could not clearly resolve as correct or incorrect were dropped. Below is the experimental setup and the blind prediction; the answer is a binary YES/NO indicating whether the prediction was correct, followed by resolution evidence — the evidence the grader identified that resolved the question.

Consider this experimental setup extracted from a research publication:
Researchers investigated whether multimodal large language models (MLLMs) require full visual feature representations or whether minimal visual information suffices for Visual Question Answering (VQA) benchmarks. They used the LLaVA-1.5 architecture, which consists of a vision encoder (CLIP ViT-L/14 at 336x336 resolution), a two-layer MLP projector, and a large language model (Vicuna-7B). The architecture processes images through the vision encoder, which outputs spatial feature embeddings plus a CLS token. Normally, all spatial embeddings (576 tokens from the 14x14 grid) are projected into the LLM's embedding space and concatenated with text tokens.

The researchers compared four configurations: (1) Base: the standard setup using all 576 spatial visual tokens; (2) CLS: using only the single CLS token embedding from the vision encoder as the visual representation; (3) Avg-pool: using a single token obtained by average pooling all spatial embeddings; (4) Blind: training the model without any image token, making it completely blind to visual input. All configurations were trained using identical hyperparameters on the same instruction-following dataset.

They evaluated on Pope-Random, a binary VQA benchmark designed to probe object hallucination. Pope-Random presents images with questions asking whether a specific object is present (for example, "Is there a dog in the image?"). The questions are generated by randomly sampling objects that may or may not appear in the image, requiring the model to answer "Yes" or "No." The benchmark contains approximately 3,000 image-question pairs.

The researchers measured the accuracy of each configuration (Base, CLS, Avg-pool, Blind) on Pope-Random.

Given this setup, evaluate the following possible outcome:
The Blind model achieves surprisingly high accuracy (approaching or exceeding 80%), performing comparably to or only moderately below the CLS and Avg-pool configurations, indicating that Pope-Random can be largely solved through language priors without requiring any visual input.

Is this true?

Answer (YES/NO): NO